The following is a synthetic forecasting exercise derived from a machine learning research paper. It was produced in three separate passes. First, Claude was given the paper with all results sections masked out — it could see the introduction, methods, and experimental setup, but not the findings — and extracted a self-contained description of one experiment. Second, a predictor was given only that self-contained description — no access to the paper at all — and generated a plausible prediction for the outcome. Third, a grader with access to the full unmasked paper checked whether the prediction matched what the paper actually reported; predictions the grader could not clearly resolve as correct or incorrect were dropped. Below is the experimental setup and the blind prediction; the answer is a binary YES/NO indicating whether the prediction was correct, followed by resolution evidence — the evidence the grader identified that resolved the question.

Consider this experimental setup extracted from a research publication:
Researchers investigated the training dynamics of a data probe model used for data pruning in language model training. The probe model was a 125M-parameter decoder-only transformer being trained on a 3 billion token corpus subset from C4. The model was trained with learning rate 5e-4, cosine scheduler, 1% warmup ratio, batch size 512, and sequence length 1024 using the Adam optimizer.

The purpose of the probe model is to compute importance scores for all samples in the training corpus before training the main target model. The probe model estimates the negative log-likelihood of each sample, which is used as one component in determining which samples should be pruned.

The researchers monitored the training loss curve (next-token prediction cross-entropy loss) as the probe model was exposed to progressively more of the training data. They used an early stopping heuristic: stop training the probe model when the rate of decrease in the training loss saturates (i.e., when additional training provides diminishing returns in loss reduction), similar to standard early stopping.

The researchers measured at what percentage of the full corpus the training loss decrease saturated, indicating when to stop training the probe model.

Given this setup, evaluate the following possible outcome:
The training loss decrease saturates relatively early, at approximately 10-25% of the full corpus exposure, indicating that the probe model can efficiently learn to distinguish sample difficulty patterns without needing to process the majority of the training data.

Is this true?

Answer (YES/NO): YES